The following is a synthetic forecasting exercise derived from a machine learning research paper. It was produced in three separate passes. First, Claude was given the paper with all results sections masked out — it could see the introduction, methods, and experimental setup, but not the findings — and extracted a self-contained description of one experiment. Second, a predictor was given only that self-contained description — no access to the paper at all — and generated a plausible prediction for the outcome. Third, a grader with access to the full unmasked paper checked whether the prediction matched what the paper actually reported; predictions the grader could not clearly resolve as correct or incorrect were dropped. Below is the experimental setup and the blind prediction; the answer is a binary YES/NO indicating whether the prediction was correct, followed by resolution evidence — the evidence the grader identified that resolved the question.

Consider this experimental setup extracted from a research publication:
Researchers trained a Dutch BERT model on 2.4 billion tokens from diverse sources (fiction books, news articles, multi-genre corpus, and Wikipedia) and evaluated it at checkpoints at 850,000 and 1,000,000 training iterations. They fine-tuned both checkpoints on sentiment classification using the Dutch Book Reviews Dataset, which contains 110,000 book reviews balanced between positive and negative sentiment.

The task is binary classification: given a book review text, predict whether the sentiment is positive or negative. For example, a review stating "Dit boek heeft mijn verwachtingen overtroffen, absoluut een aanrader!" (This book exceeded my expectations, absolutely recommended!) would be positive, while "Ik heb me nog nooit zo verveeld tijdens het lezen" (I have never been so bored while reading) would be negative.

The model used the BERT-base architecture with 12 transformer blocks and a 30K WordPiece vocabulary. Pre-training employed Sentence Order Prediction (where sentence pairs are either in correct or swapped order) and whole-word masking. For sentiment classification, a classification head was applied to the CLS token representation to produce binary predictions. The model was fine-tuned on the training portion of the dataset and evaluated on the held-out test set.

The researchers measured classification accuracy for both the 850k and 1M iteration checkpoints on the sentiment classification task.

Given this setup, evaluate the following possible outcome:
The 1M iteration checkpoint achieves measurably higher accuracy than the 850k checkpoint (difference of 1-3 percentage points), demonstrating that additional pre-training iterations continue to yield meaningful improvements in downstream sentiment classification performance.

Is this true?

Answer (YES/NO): NO